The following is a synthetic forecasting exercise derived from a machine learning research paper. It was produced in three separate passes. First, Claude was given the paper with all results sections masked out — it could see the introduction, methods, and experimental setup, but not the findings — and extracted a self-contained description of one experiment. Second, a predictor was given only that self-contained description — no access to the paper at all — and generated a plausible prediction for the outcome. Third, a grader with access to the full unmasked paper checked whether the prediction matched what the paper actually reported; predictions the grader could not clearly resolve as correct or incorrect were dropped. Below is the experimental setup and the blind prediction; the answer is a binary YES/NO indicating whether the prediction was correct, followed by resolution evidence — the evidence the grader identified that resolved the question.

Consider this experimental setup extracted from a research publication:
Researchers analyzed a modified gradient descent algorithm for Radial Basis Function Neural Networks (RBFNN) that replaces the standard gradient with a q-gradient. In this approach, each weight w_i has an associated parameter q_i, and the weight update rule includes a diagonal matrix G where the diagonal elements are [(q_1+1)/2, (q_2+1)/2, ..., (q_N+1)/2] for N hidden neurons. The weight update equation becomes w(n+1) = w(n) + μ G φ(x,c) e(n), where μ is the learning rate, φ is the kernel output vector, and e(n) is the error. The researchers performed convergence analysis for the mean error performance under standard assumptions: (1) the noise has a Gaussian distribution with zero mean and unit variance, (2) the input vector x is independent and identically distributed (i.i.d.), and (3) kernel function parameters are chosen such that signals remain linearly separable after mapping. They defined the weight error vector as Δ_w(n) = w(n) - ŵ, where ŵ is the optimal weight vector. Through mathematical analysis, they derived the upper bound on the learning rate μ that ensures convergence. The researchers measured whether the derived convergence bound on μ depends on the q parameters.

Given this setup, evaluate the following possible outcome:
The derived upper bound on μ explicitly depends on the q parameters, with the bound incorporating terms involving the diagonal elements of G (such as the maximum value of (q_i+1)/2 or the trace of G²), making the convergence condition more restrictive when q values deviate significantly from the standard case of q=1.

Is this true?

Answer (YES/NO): YES